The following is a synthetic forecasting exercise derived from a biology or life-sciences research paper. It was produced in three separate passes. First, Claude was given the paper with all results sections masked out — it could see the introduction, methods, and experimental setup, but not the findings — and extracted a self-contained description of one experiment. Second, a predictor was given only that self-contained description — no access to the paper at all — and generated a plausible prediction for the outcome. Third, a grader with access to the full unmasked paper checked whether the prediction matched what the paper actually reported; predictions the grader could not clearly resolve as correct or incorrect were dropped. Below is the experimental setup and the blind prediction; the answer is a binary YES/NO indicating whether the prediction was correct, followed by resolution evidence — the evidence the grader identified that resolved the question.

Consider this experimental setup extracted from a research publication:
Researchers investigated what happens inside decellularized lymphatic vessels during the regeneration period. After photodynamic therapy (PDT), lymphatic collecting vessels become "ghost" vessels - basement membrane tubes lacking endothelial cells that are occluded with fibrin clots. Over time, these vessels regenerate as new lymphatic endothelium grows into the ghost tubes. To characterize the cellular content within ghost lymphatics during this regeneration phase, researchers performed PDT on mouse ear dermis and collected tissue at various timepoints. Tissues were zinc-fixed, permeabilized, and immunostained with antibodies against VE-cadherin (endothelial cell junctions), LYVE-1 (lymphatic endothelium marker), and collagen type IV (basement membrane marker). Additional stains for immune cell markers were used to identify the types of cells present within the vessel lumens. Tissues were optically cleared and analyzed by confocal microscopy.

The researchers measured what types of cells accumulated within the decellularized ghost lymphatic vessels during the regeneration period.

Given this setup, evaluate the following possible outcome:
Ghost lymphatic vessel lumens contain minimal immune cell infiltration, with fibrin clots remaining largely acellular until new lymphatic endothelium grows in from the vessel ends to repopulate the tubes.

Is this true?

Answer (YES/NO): NO